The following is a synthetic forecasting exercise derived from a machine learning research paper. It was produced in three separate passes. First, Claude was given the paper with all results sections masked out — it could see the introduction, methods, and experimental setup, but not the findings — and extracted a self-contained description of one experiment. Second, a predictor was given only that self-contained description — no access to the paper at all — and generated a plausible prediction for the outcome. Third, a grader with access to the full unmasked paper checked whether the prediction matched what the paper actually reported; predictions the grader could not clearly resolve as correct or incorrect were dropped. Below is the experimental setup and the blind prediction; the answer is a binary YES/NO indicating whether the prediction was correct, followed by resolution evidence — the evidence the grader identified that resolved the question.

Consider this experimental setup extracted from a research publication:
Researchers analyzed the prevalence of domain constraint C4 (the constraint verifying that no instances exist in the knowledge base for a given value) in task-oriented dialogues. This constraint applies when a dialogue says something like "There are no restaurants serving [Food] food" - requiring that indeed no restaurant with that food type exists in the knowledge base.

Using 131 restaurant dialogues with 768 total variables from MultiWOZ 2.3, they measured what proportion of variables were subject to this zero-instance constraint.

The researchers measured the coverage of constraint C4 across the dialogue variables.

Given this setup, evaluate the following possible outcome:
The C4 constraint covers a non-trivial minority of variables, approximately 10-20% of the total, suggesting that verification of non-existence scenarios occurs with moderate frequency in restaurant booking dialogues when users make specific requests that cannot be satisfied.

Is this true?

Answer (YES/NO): NO